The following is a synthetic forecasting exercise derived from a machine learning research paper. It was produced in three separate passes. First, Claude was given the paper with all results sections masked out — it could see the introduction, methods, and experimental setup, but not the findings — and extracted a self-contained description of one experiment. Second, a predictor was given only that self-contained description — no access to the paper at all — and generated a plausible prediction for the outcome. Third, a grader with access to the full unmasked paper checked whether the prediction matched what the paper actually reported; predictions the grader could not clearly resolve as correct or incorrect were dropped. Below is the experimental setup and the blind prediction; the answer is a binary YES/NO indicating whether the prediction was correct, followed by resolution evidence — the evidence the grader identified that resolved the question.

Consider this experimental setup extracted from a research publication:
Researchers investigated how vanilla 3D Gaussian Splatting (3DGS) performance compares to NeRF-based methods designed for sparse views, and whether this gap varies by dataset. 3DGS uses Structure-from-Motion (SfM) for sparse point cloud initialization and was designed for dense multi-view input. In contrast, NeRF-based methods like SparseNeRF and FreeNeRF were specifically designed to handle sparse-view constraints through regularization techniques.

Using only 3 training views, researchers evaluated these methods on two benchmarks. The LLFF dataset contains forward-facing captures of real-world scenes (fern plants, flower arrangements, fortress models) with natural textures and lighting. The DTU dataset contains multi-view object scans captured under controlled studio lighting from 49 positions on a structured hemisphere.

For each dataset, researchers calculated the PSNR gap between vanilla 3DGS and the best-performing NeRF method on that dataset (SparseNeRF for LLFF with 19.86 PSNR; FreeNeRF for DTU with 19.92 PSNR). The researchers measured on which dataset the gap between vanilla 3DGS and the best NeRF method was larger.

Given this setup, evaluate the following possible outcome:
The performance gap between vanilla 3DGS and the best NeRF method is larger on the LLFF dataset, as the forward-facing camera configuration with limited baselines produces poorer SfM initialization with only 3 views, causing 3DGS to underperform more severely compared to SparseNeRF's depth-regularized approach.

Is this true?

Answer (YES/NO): NO